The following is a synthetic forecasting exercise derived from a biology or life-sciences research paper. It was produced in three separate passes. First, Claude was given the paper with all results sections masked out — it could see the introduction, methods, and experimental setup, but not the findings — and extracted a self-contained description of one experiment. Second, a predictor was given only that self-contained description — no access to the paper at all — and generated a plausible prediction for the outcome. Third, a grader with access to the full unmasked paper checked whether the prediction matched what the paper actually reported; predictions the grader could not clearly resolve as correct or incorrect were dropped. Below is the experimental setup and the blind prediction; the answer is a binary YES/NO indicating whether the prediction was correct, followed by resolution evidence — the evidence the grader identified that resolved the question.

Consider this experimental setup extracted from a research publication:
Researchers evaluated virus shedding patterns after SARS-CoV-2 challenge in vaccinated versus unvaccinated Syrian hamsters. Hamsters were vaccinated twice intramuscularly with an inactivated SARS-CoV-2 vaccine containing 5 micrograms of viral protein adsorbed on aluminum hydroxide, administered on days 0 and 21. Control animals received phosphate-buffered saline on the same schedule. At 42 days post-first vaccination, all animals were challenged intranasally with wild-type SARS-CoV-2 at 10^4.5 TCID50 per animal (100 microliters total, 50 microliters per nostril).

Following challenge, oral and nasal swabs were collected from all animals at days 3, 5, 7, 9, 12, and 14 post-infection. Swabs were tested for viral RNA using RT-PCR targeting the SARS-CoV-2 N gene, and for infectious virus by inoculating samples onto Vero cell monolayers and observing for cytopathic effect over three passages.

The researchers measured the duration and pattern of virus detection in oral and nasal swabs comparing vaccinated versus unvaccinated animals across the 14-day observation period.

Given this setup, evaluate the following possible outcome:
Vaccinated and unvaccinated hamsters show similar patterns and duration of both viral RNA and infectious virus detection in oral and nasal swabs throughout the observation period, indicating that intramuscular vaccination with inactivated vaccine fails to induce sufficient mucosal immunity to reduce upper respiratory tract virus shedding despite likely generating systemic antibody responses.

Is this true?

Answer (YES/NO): NO